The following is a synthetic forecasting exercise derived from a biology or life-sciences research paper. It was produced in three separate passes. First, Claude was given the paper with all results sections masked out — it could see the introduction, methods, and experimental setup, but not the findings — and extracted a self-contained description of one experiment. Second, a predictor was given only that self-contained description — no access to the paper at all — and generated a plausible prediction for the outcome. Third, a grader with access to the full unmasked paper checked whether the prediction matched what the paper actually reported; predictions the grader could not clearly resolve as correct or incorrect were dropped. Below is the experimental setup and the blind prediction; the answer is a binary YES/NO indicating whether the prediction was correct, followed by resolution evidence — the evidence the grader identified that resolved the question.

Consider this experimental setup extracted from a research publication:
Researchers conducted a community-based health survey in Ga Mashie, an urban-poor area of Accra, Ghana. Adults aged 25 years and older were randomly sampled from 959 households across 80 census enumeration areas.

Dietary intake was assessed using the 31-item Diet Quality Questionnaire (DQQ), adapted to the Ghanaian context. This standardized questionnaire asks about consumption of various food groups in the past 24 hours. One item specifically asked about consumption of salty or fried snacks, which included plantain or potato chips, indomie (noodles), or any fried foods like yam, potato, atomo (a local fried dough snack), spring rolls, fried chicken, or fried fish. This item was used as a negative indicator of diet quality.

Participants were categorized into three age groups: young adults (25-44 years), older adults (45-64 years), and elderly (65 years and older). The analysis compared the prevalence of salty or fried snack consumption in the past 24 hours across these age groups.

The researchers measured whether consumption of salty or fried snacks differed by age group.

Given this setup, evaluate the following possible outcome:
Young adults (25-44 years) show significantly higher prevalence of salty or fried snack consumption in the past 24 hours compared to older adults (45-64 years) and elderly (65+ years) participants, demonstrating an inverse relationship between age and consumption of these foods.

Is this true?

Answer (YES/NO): NO